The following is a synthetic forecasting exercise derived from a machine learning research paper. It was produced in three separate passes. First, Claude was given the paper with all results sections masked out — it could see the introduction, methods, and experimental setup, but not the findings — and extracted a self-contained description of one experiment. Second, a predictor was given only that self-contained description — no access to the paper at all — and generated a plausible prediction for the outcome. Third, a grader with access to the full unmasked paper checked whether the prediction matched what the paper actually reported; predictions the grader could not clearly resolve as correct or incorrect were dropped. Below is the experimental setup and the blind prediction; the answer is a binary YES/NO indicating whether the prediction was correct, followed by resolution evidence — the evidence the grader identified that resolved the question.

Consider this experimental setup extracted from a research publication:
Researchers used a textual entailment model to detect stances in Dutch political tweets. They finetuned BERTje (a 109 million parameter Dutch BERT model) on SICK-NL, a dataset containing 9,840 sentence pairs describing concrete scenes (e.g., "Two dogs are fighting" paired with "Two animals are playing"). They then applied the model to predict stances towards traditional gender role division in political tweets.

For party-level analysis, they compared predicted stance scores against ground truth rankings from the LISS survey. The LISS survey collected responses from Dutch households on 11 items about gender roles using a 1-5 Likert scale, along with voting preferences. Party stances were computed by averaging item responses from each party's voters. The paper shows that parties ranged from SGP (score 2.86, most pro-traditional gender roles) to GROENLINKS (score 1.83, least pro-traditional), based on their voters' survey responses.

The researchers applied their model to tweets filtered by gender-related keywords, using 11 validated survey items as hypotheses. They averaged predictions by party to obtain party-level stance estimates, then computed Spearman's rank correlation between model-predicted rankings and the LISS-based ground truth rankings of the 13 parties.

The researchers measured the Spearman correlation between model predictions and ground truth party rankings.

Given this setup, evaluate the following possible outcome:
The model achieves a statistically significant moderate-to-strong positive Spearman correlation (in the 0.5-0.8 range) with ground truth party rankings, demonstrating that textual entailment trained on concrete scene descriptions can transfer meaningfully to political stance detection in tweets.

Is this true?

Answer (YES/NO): NO